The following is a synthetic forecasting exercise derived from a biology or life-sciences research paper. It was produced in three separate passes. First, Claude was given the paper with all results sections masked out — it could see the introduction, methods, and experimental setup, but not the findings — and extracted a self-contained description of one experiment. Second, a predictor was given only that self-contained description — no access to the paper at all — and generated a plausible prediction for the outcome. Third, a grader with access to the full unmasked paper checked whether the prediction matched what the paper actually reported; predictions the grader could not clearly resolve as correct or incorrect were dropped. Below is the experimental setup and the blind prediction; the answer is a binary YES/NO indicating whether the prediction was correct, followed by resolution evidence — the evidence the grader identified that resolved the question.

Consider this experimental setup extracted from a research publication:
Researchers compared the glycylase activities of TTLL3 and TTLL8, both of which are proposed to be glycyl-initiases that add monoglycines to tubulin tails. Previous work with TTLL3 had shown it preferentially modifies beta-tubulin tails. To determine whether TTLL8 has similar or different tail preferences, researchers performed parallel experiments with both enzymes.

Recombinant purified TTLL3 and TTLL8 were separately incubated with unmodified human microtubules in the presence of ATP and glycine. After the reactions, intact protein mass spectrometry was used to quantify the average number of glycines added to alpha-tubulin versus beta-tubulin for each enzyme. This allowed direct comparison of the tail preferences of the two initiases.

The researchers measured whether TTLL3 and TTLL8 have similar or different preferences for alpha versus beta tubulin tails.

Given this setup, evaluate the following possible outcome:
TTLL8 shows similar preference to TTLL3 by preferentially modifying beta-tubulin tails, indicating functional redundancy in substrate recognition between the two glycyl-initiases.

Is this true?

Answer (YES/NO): NO